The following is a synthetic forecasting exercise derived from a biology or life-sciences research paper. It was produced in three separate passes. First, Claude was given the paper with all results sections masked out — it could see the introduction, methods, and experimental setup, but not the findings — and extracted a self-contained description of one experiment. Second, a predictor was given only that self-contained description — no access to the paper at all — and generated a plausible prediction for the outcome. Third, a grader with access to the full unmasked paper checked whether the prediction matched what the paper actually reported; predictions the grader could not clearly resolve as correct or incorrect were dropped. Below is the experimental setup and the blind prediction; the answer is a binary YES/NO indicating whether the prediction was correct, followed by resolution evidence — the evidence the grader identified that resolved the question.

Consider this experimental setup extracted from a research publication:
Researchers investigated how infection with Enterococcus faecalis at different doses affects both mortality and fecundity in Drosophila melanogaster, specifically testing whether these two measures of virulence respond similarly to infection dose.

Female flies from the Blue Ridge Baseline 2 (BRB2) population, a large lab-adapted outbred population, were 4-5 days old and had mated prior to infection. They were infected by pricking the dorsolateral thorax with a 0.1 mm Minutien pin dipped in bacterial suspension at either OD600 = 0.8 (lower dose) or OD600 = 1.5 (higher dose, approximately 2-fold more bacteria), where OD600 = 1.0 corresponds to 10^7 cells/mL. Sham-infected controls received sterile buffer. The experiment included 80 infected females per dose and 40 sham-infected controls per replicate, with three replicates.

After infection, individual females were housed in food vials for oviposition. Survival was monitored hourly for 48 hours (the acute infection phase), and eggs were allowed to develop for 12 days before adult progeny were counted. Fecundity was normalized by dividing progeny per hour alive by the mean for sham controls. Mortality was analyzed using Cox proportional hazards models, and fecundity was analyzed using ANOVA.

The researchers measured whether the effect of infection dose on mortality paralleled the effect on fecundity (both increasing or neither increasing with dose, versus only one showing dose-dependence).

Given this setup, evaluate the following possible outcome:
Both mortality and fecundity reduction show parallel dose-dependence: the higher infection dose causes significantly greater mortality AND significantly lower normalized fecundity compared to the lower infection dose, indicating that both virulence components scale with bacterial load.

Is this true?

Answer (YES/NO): NO